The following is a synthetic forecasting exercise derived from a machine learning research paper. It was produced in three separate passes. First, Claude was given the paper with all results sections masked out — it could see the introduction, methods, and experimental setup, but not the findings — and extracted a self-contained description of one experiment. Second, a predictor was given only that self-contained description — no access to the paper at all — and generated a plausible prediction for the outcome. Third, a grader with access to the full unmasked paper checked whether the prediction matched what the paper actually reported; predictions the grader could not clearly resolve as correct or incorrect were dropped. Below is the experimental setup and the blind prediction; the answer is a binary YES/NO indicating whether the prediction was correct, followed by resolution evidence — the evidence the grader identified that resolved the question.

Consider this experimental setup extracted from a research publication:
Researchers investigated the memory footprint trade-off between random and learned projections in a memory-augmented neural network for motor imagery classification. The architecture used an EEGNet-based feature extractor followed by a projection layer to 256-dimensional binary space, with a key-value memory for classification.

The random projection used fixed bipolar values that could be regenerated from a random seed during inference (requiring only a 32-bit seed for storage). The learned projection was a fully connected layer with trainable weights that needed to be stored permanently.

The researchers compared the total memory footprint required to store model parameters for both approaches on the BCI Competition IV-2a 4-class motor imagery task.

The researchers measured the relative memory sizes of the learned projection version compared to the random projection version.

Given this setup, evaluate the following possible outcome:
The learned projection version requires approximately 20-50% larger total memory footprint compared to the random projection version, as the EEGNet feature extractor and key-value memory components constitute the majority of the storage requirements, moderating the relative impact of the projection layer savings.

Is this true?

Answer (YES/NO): NO